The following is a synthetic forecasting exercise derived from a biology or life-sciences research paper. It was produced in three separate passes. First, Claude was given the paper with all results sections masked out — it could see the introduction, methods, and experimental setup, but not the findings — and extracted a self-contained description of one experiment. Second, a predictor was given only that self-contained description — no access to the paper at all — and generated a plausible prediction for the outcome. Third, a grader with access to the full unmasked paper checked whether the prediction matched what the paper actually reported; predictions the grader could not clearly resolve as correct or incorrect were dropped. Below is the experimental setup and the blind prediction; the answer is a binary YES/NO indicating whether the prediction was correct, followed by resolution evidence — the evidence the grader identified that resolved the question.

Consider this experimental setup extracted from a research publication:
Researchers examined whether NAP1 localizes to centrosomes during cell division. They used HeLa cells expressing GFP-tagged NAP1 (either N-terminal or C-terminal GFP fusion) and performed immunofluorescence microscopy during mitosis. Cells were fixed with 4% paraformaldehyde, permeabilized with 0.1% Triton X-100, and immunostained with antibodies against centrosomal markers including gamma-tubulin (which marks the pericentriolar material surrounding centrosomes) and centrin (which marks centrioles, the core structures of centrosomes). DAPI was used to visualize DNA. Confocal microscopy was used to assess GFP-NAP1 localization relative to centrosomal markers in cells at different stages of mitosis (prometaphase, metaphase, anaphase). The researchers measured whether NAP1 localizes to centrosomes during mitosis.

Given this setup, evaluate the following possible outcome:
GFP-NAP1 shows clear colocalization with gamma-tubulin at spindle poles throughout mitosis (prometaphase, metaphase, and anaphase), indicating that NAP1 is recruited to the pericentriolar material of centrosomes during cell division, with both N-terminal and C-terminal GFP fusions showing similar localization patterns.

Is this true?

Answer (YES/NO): NO